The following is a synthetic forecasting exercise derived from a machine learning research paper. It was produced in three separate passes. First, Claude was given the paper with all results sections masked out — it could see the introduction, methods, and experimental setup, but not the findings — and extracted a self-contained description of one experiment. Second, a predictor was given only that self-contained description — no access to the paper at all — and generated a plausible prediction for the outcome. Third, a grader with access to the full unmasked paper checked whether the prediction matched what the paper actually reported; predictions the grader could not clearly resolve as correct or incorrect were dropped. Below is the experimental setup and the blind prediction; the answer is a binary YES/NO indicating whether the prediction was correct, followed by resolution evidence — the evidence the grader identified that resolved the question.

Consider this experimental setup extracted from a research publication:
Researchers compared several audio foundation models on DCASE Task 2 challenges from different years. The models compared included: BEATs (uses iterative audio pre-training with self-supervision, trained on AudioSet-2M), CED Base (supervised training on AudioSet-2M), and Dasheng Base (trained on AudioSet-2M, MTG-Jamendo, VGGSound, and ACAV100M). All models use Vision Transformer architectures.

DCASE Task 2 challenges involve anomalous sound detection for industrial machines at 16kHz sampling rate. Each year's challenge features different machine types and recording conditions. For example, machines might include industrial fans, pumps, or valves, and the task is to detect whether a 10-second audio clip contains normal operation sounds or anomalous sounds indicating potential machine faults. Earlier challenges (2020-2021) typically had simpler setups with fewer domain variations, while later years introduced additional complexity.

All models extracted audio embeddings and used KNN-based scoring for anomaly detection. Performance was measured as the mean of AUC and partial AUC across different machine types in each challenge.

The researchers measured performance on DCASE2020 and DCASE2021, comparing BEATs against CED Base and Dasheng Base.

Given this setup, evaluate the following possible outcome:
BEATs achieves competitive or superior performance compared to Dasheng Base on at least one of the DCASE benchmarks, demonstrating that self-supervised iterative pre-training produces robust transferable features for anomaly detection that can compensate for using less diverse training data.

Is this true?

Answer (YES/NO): YES